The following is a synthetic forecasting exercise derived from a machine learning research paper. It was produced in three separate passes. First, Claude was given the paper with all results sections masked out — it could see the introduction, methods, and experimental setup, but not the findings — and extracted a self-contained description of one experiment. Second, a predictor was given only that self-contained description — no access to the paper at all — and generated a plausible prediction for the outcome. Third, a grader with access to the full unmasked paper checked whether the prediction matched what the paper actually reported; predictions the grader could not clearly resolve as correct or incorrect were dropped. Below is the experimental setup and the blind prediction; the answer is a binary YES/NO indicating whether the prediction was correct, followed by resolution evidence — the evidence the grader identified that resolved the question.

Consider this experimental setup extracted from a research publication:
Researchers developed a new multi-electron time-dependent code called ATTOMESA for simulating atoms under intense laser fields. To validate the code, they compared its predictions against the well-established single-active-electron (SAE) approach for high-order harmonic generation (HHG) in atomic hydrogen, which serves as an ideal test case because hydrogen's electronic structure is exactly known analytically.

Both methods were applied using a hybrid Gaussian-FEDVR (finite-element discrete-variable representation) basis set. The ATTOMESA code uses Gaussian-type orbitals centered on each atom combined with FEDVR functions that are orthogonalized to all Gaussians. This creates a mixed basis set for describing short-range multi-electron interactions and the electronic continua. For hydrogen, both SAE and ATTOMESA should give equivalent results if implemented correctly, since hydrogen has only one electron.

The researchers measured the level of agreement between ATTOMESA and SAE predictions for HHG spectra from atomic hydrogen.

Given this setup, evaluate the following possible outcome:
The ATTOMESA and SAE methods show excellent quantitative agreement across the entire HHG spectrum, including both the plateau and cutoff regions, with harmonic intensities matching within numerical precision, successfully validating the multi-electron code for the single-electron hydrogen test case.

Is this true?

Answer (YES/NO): YES